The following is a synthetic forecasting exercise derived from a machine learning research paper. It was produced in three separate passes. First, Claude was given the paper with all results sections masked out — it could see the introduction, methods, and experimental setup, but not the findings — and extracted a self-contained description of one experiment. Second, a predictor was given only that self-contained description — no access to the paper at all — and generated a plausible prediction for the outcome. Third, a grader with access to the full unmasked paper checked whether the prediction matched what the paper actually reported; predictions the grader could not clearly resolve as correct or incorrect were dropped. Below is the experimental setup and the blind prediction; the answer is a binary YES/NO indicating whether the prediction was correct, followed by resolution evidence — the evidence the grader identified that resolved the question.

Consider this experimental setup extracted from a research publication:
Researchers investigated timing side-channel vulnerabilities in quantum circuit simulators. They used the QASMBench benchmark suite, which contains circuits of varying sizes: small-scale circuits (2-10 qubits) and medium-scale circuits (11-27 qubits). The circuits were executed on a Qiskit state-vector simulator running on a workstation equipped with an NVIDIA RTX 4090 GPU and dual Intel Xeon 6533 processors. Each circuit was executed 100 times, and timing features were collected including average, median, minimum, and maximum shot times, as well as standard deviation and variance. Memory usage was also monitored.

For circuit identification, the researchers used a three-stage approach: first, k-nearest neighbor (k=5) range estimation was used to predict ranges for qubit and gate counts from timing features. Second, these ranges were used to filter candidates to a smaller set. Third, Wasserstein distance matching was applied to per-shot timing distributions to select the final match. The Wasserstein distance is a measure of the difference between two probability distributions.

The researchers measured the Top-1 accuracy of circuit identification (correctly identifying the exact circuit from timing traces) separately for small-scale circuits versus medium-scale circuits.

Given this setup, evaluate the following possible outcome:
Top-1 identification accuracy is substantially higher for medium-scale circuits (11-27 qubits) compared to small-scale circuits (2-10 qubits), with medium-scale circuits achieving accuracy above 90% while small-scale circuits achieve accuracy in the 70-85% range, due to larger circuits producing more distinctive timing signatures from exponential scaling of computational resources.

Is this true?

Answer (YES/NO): NO